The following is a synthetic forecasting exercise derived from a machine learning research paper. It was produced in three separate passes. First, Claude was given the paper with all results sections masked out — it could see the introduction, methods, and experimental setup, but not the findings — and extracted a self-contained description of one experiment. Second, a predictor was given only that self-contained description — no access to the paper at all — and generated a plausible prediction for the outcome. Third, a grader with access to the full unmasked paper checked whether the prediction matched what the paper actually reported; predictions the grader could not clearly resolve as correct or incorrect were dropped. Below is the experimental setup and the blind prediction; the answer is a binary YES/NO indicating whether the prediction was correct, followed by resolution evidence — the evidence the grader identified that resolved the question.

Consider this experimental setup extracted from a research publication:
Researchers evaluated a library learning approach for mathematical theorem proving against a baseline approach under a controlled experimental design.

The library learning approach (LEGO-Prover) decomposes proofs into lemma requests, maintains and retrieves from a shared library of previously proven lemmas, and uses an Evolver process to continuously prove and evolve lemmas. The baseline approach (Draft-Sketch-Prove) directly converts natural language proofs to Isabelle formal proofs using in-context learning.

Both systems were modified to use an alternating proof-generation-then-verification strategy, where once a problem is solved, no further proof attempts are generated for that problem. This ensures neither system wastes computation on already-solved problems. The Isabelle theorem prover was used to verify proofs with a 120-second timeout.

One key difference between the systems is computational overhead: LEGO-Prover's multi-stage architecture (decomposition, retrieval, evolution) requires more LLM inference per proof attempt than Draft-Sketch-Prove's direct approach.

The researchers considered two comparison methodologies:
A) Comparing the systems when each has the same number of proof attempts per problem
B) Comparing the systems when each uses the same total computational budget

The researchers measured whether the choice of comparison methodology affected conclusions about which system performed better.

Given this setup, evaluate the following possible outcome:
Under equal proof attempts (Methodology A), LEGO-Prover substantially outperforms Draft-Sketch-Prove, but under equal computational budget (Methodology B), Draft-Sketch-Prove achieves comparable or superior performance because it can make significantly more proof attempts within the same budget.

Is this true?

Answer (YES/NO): NO